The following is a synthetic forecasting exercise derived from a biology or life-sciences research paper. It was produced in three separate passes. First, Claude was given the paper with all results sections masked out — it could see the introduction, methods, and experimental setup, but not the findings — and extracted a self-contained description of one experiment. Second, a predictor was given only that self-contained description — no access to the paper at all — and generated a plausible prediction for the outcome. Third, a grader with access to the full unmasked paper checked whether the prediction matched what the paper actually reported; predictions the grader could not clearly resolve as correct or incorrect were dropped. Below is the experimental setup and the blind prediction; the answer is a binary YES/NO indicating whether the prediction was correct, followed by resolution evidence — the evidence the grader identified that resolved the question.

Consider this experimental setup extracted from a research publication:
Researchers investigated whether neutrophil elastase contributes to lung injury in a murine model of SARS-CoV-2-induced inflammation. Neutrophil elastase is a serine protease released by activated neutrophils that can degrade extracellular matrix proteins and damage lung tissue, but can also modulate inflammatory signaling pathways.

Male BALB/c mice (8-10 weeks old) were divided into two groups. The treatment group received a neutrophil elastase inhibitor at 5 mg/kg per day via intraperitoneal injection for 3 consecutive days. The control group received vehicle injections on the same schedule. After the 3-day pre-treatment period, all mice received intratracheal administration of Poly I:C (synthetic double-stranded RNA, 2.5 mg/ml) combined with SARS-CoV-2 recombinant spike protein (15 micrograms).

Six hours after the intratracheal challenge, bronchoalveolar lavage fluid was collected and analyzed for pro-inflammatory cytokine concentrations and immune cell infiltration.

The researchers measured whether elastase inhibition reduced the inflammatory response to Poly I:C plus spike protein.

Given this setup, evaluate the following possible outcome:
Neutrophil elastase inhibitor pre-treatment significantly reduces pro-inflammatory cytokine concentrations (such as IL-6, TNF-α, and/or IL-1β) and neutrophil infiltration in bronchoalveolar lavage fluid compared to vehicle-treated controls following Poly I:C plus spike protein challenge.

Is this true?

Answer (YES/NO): NO